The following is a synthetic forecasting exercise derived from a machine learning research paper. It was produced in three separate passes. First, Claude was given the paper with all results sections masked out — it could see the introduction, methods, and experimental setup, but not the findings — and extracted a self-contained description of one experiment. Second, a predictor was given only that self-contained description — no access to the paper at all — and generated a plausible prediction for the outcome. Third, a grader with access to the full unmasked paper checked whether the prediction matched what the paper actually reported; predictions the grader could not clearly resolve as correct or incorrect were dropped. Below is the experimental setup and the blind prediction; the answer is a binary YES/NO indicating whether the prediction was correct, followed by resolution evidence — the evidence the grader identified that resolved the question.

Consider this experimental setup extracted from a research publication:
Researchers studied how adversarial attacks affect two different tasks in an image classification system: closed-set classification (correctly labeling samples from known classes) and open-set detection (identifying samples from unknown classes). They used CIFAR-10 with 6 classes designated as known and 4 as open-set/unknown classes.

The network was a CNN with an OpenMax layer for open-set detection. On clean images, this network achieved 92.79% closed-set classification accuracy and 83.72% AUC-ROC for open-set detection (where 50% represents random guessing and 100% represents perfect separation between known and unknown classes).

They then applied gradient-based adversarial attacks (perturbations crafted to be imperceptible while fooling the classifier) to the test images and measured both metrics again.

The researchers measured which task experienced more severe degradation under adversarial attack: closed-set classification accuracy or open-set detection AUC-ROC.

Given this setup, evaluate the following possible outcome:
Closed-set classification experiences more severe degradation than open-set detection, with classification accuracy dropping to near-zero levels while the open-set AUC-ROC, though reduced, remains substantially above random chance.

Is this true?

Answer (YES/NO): NO